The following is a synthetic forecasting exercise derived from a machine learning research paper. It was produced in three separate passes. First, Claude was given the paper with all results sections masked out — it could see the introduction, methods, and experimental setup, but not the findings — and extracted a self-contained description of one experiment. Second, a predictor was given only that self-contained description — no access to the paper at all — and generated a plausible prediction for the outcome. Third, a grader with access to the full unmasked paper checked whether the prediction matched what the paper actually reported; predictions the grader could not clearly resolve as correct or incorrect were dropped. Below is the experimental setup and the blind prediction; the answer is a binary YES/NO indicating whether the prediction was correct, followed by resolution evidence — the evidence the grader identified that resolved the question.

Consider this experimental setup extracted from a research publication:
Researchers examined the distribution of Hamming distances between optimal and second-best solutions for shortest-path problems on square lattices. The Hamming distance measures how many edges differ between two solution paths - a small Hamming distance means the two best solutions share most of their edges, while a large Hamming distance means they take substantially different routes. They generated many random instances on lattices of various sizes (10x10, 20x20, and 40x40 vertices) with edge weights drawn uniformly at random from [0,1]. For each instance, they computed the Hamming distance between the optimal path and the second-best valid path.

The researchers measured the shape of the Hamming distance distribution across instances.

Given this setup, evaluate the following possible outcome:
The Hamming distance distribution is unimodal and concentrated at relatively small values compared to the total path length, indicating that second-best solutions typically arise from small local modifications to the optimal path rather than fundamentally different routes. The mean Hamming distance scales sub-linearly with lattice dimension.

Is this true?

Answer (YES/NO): YES